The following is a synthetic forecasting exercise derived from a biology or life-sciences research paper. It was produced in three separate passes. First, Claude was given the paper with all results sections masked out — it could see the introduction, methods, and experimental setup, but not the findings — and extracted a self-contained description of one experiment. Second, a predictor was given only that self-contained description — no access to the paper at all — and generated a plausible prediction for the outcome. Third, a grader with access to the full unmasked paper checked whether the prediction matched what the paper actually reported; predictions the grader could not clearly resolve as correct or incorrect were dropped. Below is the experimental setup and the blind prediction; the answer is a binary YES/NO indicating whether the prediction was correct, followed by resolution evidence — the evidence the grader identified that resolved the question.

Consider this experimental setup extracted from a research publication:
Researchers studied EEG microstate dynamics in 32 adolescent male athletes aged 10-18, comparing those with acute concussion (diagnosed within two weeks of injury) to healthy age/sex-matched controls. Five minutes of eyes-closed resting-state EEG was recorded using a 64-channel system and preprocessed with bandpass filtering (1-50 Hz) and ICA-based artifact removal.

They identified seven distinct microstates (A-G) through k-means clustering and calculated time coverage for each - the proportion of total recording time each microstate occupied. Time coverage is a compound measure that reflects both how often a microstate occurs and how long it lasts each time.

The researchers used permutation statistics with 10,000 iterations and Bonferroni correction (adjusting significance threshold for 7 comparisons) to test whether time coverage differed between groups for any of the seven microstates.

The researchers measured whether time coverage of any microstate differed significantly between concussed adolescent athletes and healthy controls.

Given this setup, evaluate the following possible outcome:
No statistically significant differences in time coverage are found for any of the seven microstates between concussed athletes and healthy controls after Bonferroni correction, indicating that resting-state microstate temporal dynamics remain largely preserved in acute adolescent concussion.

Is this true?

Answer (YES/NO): NO